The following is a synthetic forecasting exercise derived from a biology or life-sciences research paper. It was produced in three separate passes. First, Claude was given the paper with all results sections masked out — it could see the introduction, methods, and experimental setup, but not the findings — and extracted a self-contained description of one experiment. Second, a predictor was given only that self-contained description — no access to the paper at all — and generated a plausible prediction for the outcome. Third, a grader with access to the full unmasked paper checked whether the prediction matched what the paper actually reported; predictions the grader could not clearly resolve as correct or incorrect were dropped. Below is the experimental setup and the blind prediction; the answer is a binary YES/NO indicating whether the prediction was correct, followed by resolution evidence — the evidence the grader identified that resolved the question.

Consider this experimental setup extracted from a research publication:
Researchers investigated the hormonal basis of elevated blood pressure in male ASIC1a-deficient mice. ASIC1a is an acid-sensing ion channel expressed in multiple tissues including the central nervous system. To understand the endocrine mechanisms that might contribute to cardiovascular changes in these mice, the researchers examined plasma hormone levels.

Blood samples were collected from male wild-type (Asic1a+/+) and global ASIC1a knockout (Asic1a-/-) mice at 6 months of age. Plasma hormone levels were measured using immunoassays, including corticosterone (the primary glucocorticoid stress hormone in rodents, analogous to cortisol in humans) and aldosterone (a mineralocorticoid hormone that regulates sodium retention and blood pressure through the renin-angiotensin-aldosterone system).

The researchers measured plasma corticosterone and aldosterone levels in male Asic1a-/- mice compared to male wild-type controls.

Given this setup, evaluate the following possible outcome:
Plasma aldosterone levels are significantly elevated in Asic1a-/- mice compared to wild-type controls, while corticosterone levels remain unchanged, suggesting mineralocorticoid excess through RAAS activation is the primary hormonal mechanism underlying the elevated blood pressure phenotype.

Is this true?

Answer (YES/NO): NO